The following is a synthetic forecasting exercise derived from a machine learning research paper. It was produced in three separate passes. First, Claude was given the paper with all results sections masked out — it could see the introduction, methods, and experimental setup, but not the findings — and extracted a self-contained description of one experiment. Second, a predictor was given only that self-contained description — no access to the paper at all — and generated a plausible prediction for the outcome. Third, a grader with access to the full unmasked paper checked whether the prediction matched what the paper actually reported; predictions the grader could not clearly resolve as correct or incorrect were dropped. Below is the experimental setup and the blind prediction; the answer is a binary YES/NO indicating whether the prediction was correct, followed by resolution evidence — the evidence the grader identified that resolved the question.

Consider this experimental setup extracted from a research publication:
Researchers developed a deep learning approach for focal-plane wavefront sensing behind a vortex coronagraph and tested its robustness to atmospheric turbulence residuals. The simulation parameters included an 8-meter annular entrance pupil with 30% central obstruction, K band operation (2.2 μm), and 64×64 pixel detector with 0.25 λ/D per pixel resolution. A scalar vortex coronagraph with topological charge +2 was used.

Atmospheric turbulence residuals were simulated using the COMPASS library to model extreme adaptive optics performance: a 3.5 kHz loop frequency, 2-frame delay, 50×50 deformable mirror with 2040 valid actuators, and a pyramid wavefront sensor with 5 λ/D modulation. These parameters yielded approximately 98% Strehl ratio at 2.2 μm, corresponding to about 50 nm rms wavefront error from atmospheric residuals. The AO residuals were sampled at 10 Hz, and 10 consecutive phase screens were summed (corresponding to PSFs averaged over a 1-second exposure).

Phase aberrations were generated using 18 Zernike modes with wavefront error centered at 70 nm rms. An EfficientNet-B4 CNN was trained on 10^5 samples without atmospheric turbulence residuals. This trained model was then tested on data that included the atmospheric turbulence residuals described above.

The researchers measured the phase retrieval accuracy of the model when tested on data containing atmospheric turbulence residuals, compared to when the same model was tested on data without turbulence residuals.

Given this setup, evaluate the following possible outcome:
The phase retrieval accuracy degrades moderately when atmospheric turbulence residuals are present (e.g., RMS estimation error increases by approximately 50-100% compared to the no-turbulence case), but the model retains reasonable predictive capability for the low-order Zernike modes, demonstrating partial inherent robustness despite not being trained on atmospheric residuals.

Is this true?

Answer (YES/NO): NO